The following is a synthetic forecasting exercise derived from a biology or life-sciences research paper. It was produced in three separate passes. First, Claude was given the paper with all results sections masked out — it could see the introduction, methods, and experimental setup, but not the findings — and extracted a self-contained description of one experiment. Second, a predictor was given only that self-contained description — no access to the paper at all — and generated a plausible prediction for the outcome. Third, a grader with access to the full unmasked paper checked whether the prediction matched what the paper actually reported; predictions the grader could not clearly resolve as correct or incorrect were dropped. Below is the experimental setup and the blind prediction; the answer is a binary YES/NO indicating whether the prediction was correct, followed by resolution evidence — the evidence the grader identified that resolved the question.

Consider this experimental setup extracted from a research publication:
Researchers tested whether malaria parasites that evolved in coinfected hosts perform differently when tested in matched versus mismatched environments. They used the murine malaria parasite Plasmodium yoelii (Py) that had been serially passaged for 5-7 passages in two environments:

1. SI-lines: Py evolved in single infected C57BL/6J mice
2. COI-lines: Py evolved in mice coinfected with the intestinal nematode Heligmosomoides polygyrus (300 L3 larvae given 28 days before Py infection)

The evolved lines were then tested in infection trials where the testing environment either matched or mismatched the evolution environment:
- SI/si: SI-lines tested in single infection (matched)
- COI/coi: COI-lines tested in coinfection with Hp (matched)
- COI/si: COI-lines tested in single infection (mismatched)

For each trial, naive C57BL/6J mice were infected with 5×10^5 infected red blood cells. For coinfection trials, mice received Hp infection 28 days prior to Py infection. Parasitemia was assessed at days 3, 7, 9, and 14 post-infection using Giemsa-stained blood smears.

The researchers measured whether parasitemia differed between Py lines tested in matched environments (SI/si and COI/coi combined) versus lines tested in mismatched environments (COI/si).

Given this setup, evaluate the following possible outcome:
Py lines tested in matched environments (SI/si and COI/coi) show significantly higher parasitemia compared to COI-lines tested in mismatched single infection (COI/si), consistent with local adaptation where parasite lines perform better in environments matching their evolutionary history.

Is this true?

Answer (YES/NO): YES